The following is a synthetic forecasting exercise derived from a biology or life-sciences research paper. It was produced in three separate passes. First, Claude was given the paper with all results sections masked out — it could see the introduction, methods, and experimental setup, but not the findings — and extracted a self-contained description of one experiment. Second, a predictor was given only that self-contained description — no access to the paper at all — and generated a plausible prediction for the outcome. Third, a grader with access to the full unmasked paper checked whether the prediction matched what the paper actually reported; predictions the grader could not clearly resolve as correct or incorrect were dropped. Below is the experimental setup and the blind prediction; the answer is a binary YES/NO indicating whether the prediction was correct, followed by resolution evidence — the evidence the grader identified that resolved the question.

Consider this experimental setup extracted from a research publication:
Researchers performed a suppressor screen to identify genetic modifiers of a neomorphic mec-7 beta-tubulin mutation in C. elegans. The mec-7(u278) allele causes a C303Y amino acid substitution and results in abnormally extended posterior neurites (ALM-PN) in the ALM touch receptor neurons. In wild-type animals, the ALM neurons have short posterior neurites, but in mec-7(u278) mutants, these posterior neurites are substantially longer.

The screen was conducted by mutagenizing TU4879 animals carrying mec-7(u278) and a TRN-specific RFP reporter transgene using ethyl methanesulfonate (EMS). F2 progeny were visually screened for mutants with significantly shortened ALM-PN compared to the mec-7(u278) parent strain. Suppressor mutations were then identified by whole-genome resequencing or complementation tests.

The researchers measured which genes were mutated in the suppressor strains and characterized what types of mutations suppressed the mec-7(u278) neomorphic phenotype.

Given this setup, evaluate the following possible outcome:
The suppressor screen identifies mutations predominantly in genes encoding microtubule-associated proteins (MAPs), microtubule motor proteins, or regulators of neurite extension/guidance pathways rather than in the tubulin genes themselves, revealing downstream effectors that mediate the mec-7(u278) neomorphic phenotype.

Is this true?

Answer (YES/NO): NO